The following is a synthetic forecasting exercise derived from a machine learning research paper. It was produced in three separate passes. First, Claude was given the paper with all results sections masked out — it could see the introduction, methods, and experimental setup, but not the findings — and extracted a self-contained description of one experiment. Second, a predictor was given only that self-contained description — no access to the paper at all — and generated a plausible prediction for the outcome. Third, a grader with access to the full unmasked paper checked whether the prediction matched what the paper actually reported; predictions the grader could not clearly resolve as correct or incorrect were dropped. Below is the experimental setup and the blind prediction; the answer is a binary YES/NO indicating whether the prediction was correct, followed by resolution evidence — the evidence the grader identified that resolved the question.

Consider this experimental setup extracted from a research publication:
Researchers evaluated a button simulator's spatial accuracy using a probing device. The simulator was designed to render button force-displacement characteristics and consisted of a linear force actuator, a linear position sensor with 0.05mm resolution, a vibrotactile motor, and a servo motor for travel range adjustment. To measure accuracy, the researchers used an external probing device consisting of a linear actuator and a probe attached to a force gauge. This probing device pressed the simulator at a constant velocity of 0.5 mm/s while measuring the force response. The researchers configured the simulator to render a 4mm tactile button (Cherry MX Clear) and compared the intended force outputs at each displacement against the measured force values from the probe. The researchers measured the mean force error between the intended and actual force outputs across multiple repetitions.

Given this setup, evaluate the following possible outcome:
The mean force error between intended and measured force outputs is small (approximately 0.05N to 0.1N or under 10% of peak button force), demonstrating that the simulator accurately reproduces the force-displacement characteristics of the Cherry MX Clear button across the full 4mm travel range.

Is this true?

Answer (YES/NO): NO